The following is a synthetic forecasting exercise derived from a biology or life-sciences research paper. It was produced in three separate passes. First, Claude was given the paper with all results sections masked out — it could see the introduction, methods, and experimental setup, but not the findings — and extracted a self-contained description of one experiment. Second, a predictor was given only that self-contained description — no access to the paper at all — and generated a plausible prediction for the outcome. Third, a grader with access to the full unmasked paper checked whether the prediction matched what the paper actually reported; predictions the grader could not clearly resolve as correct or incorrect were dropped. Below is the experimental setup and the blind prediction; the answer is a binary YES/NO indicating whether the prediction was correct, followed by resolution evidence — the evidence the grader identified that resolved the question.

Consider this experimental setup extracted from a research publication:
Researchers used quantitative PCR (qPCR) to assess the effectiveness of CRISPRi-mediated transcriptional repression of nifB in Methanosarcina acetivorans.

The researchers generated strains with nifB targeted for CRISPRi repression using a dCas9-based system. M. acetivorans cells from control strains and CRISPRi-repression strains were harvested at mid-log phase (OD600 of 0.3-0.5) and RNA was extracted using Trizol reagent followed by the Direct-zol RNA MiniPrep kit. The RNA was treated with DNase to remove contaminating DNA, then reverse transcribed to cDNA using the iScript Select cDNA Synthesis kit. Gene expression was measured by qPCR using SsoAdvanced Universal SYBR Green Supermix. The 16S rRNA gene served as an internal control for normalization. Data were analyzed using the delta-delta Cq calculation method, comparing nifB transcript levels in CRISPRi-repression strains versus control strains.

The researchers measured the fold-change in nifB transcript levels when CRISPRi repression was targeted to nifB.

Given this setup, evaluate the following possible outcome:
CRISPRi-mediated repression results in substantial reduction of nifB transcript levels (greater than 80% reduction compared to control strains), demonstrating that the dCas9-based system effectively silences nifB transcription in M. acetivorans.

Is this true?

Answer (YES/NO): YES